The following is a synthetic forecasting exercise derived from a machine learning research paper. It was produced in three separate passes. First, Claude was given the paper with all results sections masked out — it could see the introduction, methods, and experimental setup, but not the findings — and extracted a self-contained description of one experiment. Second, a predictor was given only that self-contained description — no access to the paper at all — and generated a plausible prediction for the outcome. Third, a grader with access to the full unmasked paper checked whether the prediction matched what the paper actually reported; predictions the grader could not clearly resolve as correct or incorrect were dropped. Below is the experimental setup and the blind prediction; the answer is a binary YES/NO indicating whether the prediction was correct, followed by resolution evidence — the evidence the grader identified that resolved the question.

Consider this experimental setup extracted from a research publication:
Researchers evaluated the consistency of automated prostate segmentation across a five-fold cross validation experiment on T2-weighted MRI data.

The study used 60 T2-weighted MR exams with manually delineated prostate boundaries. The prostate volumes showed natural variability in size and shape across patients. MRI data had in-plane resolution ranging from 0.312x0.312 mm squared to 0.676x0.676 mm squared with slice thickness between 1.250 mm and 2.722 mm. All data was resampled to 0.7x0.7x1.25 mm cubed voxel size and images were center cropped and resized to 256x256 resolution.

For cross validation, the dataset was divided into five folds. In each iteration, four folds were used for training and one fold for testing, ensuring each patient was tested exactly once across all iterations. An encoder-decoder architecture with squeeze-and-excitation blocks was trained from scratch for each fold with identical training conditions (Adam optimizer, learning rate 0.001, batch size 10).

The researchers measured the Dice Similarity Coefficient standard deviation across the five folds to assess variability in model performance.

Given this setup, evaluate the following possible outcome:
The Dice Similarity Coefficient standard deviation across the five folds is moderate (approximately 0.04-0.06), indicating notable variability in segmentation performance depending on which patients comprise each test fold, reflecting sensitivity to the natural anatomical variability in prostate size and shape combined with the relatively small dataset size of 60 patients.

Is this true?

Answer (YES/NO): NO